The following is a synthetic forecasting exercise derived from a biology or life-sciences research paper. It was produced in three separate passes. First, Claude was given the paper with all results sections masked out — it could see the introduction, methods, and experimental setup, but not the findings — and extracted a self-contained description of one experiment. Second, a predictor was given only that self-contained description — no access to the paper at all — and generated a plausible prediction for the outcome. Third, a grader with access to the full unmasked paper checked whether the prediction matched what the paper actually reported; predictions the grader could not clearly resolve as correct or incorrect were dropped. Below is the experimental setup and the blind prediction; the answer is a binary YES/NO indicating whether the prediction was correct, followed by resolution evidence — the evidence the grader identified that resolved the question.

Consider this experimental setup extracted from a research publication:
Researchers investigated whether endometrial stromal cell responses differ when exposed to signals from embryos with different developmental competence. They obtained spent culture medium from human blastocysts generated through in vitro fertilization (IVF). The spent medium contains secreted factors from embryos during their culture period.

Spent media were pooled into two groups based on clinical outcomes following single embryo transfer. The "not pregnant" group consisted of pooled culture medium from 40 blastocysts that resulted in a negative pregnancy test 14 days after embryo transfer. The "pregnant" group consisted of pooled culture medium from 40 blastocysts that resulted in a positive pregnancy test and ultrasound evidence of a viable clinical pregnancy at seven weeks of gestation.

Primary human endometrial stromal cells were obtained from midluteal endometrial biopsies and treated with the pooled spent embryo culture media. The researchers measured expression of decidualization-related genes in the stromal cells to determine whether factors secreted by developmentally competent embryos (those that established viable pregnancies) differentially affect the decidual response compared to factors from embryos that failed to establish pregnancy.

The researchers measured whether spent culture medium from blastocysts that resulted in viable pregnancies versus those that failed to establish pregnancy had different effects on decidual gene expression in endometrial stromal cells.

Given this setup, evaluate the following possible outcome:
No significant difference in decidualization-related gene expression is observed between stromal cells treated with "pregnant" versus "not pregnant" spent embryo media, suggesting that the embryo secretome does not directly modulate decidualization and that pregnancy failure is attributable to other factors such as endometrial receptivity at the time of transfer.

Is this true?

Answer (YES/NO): NO